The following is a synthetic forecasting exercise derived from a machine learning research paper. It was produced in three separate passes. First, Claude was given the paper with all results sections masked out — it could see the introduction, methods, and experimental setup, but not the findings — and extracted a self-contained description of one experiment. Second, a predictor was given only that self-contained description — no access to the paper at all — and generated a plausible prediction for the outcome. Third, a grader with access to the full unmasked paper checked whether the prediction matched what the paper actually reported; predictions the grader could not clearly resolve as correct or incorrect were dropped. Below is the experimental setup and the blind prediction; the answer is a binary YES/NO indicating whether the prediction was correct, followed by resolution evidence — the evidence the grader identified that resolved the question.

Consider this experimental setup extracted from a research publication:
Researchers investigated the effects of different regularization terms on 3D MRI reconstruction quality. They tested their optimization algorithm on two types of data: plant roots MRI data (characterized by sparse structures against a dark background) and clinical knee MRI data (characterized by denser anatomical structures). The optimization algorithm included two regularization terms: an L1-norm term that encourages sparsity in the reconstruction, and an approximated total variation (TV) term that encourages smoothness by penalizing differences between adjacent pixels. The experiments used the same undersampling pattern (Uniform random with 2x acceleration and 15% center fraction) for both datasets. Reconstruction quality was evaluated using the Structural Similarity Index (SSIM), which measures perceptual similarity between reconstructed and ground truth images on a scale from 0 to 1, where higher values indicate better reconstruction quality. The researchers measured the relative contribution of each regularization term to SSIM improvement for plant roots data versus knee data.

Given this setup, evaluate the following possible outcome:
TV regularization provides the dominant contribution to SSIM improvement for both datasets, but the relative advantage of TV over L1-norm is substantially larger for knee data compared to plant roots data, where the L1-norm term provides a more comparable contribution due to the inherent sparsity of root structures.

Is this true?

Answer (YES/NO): NO